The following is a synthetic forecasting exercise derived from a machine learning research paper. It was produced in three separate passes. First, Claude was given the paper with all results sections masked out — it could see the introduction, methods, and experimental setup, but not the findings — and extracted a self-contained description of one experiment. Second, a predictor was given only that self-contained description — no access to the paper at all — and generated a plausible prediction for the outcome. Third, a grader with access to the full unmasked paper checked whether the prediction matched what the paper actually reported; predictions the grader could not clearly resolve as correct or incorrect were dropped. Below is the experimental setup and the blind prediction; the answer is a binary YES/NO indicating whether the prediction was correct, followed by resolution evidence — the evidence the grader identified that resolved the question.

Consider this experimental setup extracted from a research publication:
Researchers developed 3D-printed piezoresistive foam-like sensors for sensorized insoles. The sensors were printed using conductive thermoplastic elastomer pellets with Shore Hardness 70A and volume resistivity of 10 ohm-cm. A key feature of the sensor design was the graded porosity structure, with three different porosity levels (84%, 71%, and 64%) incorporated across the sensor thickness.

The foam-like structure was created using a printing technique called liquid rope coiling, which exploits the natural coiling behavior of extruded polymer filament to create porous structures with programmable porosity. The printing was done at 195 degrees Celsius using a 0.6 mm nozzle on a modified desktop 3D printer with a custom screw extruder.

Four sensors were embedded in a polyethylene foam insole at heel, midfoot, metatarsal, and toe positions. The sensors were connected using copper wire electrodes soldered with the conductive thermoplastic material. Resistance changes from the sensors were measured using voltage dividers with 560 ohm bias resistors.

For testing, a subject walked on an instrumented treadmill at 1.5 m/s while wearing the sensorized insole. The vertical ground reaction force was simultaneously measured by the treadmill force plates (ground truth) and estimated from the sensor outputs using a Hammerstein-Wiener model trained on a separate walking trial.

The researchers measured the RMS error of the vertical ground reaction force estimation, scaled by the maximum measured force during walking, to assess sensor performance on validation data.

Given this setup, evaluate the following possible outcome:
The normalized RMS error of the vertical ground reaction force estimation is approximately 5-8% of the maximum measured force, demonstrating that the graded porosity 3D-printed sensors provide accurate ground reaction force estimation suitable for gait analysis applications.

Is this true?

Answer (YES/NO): NO